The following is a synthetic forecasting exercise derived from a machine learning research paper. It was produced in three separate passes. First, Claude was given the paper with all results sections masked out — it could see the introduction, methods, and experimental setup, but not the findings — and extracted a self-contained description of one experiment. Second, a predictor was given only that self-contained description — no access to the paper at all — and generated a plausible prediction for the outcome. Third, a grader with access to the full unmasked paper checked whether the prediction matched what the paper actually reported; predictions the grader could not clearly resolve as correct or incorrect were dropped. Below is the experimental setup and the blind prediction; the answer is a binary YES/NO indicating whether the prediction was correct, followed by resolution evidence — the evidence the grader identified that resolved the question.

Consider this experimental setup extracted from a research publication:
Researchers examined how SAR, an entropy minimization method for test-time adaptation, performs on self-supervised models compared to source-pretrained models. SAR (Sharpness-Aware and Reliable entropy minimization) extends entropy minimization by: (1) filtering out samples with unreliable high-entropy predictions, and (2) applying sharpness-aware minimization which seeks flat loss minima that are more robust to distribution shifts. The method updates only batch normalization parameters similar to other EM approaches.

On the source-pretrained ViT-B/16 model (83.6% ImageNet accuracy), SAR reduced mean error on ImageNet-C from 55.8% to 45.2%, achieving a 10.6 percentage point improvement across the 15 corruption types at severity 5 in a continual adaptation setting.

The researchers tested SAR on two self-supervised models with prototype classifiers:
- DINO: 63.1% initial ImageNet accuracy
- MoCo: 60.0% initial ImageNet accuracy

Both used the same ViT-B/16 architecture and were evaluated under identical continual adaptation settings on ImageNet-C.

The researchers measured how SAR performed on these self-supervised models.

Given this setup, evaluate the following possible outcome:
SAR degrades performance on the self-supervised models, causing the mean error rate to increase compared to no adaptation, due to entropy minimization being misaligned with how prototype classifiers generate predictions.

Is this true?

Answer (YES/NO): NO